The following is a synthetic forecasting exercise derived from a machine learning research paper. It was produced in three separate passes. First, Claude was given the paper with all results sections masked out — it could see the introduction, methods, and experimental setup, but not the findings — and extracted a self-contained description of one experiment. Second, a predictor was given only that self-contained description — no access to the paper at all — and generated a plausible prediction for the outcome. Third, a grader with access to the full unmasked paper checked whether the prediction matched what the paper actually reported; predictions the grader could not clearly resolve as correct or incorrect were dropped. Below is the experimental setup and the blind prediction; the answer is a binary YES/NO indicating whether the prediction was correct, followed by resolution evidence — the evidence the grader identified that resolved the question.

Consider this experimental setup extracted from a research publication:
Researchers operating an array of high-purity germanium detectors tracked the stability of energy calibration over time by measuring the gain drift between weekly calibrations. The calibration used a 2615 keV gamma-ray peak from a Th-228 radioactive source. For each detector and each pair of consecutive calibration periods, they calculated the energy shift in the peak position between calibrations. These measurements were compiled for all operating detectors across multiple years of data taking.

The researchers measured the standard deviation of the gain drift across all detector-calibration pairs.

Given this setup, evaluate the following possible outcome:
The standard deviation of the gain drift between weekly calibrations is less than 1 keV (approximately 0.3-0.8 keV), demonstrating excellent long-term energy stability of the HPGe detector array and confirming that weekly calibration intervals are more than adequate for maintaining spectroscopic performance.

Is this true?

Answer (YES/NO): YES